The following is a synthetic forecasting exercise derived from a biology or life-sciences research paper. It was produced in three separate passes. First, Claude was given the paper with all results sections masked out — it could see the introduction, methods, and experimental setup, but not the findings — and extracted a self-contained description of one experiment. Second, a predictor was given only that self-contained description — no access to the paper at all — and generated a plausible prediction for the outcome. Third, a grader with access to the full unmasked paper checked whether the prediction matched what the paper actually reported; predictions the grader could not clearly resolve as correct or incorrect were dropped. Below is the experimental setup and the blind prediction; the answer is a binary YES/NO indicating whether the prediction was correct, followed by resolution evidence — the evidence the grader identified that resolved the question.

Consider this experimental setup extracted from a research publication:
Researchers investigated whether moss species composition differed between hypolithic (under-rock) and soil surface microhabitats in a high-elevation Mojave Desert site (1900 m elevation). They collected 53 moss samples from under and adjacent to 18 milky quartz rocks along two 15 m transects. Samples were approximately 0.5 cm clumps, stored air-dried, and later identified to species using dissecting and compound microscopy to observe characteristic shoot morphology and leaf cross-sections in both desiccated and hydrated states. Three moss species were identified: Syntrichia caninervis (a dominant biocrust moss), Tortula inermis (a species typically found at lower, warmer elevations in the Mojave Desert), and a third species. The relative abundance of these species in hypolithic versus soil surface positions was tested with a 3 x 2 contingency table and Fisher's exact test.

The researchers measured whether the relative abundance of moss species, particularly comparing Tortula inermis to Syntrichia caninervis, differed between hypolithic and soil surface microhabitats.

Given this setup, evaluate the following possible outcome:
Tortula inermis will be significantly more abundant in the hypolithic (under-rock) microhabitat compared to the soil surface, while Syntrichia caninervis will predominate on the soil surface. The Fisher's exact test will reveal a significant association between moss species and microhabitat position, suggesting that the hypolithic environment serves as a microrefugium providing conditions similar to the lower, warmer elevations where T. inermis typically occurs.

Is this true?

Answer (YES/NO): YES